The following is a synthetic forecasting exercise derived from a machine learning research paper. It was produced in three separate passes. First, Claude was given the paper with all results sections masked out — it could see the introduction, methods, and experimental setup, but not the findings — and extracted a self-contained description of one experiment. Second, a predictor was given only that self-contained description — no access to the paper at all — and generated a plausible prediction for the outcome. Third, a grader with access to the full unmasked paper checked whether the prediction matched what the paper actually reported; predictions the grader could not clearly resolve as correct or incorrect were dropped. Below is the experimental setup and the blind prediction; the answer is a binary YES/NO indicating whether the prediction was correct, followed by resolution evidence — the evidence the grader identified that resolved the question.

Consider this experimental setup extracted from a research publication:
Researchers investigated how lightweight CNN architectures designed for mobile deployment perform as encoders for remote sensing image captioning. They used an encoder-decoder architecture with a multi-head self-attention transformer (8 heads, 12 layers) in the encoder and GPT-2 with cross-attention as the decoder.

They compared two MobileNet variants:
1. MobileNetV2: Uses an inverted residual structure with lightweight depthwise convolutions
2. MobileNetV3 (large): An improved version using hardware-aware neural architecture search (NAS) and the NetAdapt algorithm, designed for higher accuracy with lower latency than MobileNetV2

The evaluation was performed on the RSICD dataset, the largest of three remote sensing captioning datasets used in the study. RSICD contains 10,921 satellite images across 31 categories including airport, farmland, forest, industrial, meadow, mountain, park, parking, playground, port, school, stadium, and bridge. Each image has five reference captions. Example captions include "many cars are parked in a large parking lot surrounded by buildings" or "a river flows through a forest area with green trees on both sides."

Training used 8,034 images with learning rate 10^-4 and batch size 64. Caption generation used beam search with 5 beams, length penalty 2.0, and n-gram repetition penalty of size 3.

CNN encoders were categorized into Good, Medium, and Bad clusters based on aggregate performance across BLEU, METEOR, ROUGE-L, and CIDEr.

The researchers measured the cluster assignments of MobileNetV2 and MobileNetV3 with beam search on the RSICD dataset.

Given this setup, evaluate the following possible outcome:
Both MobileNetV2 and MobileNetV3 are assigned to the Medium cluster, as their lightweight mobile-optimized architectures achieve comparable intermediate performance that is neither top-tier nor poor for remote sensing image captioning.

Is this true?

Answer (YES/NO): NO